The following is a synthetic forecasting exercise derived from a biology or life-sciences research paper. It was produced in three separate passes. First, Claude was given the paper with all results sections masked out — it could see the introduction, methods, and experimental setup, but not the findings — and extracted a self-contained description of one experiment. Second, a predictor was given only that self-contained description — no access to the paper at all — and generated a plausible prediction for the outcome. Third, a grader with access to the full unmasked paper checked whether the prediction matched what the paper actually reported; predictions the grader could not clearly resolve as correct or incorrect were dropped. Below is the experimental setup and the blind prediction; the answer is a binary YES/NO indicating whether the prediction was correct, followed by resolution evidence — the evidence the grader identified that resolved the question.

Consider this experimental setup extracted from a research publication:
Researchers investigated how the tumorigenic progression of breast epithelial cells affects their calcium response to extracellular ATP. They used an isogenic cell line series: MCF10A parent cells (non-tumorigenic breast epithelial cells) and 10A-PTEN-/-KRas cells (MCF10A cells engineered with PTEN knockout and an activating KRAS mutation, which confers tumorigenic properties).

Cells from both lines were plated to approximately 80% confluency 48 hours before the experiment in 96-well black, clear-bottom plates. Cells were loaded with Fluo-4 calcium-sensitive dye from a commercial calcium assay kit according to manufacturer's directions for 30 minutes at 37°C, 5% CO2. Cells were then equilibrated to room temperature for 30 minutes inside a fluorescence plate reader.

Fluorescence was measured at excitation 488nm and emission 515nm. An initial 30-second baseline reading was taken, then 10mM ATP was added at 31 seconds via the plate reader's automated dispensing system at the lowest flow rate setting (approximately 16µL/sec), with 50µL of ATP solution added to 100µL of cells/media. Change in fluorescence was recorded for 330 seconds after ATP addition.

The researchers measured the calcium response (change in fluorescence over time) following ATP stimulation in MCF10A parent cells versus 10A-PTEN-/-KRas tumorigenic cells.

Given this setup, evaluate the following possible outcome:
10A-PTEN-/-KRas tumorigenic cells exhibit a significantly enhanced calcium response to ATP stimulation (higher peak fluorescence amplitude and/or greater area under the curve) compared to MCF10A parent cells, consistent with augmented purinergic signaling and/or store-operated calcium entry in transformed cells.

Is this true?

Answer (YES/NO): NO